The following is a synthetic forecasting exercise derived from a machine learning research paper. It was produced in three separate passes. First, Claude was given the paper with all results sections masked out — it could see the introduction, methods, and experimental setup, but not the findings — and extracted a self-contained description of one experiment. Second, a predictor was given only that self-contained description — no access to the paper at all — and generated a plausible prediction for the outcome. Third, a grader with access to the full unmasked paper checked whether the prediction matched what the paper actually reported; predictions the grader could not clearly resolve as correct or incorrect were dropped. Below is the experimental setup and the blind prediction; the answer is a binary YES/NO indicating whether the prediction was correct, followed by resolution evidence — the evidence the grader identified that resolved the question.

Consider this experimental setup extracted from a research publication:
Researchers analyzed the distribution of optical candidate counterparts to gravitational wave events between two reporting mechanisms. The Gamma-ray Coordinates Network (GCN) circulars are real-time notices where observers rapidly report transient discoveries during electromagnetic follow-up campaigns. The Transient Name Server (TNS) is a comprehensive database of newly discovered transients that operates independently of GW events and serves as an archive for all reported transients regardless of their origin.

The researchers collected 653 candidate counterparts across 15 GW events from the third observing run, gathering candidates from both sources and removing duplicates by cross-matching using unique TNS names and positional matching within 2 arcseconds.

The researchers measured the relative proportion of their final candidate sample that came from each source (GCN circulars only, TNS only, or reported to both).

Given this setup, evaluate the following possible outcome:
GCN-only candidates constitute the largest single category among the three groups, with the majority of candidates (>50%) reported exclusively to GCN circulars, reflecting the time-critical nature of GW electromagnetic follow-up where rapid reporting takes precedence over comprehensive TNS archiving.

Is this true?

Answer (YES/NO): NO